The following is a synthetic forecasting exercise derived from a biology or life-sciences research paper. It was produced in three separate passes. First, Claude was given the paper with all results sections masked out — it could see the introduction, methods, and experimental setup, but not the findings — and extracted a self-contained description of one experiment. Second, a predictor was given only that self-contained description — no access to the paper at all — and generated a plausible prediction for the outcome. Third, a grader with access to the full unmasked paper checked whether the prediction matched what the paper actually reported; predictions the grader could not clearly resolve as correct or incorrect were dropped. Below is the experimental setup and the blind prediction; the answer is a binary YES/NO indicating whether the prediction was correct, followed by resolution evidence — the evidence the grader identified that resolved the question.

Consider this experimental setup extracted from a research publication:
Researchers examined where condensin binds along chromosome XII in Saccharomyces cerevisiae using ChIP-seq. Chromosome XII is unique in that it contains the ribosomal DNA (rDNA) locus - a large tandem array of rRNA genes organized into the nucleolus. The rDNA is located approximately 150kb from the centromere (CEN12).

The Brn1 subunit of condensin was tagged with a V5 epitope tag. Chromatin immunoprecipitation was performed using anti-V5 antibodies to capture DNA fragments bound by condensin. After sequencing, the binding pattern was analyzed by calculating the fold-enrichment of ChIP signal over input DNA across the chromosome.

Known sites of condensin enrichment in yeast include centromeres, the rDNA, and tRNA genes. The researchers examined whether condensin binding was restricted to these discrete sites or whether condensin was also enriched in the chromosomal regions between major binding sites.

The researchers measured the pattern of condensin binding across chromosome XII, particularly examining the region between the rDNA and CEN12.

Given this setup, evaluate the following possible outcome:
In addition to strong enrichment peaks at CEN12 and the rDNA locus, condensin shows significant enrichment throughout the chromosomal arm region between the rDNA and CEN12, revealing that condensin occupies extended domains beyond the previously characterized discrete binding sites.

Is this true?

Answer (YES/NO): YES